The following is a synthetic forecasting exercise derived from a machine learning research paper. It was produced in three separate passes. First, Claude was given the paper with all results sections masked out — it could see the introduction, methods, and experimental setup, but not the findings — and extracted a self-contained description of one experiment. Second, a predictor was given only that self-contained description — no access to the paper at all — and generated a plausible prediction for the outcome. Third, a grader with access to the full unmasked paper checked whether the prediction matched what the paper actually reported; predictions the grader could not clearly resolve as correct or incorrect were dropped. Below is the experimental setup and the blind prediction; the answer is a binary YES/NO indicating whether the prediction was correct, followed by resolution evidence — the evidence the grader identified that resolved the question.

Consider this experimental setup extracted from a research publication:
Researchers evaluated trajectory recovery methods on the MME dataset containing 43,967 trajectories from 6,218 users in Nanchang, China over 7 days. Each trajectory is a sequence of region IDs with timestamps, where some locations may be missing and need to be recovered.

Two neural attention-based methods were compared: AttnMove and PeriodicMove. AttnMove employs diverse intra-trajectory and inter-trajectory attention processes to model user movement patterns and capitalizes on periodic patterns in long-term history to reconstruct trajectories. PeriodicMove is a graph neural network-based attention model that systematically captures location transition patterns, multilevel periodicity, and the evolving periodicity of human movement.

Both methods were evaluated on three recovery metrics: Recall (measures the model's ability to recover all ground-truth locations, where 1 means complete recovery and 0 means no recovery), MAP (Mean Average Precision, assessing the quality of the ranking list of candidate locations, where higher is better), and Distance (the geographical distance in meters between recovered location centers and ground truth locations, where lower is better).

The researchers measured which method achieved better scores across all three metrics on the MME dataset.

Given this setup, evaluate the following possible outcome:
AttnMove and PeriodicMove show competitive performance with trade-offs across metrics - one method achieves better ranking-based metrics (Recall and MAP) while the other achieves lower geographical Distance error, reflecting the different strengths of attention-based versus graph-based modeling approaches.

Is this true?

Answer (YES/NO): NO